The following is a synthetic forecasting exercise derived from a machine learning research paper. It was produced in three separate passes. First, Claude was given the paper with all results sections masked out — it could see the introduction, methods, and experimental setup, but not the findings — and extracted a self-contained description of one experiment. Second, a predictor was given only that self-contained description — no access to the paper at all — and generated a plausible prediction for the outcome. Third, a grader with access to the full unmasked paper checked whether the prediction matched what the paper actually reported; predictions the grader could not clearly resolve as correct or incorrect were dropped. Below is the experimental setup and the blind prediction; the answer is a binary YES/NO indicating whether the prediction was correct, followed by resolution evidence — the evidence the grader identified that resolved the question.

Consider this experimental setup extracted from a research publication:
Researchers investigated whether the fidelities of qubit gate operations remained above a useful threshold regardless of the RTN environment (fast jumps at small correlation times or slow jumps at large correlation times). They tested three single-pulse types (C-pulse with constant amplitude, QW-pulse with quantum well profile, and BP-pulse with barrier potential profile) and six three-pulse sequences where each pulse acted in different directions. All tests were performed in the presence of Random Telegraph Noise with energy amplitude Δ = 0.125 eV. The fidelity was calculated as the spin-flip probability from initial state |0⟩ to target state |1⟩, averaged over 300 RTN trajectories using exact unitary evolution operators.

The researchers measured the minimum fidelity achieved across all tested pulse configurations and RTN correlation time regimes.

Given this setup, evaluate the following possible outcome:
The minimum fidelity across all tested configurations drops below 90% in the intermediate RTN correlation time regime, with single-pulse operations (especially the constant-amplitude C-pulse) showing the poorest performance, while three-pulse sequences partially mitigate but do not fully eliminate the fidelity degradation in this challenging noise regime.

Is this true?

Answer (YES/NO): NO